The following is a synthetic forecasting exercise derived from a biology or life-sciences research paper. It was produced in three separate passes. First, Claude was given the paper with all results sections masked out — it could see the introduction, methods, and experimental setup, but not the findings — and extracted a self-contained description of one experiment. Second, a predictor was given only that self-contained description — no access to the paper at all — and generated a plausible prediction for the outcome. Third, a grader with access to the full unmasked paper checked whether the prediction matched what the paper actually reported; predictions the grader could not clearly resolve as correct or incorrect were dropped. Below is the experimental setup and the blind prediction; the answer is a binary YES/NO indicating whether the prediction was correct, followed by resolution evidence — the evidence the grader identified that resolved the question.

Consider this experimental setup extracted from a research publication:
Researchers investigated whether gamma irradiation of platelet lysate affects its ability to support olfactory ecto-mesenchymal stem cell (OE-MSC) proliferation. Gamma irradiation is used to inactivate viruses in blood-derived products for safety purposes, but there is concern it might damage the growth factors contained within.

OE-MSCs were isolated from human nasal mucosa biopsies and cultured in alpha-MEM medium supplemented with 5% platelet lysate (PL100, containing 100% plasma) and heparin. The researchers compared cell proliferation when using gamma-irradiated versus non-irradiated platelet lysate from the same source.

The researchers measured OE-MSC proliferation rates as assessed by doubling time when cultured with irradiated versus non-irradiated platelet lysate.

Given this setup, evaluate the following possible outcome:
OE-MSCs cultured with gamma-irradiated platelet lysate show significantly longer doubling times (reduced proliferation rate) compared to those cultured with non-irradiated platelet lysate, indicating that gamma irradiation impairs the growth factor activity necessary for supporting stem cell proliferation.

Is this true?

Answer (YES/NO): NO